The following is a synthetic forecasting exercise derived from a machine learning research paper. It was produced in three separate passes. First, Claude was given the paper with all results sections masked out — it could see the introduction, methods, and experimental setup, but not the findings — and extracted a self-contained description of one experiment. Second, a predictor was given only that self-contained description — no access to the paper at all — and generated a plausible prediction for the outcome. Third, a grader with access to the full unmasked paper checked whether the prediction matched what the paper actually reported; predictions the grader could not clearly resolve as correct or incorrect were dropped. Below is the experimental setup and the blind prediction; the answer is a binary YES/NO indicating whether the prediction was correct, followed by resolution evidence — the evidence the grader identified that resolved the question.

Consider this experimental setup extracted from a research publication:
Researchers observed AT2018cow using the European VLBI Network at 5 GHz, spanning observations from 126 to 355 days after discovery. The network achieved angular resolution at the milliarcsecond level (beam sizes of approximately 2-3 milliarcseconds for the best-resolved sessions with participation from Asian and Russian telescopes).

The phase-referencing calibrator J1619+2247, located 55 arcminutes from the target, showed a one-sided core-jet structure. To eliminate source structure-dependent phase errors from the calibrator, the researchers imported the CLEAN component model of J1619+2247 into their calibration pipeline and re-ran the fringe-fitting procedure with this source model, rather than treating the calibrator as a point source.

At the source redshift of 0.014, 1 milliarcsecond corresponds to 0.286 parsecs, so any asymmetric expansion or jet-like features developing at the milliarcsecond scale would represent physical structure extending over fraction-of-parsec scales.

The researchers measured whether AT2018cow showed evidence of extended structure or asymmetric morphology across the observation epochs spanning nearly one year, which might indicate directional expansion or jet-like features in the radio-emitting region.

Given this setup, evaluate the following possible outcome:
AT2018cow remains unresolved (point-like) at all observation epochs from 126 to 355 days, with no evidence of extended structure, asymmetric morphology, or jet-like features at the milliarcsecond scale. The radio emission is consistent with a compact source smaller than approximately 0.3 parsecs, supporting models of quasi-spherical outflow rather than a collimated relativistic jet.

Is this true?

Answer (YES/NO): YES